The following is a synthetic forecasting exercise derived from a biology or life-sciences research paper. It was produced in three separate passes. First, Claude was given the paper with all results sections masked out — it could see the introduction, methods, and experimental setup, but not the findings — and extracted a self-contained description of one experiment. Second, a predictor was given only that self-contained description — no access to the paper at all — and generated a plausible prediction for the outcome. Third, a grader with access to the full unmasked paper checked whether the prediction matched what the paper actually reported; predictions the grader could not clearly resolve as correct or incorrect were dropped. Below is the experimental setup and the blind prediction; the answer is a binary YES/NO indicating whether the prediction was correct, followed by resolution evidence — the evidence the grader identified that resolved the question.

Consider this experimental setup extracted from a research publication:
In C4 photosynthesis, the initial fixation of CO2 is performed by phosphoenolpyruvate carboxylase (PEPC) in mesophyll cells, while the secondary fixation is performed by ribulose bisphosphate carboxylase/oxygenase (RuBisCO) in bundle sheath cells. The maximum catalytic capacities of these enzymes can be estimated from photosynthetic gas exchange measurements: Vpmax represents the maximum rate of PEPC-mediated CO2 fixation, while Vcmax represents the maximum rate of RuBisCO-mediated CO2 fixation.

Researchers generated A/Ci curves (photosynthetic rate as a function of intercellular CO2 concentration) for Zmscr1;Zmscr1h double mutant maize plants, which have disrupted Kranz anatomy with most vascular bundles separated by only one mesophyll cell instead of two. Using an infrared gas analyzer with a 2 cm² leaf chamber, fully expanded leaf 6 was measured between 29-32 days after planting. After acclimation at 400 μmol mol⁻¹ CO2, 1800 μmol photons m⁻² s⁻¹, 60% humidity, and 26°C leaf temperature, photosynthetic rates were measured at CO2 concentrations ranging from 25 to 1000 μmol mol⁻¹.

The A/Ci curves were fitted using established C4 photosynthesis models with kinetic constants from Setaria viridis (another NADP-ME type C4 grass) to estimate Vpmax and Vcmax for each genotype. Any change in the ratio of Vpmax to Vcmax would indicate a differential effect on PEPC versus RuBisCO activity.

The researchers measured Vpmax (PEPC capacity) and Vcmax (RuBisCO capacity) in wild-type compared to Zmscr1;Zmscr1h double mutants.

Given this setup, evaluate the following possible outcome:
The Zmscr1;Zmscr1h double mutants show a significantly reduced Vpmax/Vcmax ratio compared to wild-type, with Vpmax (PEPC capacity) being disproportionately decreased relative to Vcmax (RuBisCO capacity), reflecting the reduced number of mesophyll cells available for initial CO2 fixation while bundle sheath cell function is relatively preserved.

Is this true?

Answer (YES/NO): YES